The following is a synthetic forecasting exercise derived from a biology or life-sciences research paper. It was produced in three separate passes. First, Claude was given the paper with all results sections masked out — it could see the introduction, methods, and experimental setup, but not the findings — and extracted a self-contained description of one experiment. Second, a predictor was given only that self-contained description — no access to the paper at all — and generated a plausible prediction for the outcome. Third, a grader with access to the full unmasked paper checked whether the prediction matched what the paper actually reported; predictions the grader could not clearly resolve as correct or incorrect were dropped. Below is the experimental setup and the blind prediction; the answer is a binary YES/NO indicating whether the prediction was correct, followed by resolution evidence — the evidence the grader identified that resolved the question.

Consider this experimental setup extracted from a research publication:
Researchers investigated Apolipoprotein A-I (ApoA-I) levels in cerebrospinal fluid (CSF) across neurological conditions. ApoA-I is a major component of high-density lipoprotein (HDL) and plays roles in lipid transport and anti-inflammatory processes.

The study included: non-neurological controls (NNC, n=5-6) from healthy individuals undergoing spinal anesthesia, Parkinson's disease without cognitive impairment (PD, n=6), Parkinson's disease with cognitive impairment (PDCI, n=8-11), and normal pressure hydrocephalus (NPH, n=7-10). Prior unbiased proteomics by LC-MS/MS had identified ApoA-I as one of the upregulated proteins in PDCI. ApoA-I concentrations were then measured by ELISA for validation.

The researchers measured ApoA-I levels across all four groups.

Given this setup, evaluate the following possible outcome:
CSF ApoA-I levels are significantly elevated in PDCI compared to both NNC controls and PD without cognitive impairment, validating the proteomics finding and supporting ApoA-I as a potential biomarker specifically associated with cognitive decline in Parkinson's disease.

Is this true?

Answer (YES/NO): NO